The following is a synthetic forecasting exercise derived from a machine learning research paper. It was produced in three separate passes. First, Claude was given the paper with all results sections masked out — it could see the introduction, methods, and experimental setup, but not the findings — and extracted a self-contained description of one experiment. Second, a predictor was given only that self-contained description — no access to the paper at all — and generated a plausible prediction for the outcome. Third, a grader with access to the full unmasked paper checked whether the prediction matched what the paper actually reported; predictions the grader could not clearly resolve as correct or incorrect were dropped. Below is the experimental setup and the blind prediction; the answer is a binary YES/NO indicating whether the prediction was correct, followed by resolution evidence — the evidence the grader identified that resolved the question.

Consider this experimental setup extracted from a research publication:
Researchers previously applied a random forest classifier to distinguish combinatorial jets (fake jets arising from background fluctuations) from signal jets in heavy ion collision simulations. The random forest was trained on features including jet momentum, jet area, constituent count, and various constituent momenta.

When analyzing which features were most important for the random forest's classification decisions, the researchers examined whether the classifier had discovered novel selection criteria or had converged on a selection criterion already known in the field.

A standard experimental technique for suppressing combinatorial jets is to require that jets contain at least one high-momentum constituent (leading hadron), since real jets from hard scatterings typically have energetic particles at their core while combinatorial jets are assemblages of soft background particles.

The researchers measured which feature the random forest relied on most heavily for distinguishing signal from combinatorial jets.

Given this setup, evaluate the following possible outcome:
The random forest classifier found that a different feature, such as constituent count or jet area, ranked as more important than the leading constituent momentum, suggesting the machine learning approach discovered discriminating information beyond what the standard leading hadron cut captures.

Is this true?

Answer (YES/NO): NO